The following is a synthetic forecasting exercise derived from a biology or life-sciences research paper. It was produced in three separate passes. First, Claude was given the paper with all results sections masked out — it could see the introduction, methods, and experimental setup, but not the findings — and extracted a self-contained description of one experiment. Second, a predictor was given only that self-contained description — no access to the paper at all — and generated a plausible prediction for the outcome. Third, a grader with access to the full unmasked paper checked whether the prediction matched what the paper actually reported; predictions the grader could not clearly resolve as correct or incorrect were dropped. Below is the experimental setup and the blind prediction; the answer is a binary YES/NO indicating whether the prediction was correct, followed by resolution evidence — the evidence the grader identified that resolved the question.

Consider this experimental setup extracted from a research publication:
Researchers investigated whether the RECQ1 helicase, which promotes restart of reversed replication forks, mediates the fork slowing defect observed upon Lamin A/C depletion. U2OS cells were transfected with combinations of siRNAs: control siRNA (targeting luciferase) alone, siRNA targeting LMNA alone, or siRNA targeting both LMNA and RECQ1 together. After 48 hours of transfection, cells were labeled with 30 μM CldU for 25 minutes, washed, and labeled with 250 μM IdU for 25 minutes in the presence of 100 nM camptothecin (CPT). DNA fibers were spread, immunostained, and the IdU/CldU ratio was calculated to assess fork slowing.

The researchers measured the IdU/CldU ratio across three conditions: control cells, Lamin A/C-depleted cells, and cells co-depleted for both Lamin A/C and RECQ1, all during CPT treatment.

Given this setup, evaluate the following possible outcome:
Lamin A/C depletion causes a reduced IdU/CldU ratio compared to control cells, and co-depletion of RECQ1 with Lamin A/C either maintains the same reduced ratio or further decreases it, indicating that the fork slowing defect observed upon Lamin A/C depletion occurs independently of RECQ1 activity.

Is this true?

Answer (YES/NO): NO